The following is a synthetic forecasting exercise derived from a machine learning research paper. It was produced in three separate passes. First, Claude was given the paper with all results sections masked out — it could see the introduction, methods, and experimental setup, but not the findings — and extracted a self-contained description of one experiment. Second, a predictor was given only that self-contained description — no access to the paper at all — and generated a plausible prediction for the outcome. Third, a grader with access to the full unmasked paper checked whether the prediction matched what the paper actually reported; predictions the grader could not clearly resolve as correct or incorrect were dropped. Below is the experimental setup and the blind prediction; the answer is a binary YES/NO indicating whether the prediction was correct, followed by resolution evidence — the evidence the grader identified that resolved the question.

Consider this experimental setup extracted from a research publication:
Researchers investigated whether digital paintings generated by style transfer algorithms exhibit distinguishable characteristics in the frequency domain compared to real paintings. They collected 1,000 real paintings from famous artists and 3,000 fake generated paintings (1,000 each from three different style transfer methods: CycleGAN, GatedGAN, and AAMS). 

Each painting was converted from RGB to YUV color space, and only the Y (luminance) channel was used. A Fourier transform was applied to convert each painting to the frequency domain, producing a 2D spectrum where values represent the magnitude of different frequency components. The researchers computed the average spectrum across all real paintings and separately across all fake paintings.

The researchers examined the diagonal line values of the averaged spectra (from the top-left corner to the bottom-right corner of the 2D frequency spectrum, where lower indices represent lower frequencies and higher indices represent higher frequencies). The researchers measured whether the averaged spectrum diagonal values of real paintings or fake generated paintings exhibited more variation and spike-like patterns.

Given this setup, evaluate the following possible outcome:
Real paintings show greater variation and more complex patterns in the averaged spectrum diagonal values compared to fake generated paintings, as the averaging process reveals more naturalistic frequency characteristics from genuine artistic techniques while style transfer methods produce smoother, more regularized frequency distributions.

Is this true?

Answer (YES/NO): NO